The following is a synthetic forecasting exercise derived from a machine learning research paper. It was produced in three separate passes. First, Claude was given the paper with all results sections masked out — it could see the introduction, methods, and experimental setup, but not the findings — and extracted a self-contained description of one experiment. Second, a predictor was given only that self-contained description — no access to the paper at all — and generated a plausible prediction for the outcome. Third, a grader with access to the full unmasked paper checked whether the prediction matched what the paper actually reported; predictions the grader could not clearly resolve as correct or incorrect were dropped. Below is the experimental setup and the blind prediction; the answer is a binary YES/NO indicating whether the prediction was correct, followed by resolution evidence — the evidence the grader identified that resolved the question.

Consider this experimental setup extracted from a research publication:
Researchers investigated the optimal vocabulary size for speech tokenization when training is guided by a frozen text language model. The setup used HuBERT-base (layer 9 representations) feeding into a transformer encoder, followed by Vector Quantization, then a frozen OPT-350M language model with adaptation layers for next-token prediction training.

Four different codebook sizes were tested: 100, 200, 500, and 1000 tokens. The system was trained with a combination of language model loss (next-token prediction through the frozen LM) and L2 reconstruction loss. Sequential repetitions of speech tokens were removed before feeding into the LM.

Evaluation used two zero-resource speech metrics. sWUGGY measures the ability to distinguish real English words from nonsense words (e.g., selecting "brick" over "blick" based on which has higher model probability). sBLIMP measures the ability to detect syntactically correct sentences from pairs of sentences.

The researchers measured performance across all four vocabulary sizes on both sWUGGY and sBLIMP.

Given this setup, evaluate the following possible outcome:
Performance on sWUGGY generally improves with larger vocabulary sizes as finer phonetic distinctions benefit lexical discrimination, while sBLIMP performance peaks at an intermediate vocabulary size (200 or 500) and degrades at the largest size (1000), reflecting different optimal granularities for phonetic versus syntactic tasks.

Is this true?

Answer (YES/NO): NO